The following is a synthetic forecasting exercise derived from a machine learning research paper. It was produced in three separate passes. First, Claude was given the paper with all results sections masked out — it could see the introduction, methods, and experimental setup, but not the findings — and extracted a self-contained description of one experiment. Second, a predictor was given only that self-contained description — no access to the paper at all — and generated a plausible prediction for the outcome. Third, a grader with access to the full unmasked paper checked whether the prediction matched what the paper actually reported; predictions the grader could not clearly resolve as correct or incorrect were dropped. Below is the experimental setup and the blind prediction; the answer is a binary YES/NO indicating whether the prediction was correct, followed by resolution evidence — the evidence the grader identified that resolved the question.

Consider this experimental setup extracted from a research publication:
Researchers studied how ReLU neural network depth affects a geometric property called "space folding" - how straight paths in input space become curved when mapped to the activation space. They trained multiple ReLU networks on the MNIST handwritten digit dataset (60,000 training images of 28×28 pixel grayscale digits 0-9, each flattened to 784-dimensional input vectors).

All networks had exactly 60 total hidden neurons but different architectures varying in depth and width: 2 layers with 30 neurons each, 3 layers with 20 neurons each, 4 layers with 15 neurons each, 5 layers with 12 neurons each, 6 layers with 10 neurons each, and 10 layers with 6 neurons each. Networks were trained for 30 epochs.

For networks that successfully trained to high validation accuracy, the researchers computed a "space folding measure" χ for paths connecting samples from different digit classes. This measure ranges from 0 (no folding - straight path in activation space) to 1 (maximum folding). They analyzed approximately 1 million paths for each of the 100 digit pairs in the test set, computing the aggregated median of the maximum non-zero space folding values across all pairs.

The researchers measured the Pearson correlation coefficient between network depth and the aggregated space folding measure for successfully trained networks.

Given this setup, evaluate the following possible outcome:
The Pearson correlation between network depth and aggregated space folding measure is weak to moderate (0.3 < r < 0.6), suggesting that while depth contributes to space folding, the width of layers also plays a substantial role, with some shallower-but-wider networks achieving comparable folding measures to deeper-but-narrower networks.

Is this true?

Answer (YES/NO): NO